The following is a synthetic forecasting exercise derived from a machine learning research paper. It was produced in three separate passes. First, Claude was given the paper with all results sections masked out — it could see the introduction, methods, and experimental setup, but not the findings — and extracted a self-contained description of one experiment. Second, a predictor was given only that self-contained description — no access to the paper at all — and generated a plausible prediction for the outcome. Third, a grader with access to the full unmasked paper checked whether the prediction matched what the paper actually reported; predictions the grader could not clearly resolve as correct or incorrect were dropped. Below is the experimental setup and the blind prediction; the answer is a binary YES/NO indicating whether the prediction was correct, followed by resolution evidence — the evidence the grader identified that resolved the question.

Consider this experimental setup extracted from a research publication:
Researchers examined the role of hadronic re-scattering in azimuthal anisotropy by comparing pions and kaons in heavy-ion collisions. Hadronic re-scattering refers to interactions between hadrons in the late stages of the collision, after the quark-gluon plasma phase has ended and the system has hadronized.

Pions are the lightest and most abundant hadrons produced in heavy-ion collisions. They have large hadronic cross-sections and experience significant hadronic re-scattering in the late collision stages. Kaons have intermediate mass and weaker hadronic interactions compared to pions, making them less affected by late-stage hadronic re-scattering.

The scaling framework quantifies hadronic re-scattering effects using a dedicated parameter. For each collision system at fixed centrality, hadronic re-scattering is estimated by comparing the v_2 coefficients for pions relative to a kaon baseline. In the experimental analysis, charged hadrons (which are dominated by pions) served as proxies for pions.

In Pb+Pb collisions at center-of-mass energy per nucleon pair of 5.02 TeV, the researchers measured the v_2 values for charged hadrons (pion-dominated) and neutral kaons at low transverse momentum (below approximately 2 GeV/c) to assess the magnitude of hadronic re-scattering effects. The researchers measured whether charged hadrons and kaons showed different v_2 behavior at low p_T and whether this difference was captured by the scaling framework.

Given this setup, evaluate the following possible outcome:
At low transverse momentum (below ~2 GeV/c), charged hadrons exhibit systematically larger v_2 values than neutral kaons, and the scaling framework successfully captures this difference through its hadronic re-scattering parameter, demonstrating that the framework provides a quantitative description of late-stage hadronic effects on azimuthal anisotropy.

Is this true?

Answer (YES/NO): NO